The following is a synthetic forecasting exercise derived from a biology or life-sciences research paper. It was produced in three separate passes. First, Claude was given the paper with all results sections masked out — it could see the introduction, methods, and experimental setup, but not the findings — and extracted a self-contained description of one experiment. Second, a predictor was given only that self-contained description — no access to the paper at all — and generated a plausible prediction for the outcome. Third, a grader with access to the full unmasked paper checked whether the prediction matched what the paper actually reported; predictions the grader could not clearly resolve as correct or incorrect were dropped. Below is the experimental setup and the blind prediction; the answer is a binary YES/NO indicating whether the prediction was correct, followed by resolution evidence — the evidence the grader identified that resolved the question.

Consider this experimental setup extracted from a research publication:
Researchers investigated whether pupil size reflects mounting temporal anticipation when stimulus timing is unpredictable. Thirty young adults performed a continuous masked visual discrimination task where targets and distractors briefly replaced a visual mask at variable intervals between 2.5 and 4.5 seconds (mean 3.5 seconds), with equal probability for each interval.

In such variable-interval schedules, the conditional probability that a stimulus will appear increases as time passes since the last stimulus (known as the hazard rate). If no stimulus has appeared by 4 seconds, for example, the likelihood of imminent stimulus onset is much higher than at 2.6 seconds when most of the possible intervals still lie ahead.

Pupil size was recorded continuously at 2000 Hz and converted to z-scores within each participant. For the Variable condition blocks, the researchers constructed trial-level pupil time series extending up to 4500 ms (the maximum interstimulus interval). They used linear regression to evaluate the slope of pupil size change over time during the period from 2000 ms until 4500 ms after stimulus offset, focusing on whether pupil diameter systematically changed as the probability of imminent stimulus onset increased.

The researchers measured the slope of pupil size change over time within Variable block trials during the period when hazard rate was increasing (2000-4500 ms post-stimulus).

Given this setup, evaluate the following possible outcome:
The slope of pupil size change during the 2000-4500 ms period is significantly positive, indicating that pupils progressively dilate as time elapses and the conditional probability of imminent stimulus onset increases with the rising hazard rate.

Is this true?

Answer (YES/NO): YES